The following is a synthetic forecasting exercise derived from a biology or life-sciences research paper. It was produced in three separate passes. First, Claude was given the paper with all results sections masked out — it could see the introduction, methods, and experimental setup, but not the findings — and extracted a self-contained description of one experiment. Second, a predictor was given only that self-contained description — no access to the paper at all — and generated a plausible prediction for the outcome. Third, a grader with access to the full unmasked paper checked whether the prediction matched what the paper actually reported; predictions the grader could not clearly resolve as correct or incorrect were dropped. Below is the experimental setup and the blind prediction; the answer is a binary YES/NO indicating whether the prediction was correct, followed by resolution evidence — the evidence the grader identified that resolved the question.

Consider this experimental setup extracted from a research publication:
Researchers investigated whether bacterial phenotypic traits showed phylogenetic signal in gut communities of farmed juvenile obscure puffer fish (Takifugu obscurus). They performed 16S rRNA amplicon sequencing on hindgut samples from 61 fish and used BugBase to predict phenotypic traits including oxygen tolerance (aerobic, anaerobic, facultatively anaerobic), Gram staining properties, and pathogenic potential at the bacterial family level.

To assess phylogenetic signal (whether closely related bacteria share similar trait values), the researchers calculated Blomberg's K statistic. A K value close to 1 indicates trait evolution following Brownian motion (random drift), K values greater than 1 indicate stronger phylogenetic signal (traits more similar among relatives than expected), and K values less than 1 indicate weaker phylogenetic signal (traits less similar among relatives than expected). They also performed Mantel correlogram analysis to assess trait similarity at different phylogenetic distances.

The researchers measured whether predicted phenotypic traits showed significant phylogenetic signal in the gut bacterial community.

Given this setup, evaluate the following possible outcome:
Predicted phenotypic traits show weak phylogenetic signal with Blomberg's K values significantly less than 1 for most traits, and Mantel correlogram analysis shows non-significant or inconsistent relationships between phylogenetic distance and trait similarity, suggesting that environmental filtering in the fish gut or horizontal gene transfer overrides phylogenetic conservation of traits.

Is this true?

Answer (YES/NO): NO